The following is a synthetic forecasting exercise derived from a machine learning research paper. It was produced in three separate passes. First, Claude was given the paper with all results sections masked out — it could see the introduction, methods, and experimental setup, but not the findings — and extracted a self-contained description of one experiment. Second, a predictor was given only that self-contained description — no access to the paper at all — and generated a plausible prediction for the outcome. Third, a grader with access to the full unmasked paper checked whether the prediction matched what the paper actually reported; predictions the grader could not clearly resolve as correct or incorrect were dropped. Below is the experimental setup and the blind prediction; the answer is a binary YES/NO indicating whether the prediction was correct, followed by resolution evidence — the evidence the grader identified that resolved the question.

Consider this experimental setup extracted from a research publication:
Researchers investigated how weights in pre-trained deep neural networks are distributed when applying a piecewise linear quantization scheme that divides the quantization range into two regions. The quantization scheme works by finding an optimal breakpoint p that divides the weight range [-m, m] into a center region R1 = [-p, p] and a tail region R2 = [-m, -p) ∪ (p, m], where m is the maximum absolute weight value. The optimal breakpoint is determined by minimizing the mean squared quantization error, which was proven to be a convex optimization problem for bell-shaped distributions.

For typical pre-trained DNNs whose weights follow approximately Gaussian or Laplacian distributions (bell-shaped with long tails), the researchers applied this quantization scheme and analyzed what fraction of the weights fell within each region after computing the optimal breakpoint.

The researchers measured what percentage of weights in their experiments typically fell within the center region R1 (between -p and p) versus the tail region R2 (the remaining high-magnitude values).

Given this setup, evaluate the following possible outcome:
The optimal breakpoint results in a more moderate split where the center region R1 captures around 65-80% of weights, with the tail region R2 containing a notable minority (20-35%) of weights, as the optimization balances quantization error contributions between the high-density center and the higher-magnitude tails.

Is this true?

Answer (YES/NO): NO